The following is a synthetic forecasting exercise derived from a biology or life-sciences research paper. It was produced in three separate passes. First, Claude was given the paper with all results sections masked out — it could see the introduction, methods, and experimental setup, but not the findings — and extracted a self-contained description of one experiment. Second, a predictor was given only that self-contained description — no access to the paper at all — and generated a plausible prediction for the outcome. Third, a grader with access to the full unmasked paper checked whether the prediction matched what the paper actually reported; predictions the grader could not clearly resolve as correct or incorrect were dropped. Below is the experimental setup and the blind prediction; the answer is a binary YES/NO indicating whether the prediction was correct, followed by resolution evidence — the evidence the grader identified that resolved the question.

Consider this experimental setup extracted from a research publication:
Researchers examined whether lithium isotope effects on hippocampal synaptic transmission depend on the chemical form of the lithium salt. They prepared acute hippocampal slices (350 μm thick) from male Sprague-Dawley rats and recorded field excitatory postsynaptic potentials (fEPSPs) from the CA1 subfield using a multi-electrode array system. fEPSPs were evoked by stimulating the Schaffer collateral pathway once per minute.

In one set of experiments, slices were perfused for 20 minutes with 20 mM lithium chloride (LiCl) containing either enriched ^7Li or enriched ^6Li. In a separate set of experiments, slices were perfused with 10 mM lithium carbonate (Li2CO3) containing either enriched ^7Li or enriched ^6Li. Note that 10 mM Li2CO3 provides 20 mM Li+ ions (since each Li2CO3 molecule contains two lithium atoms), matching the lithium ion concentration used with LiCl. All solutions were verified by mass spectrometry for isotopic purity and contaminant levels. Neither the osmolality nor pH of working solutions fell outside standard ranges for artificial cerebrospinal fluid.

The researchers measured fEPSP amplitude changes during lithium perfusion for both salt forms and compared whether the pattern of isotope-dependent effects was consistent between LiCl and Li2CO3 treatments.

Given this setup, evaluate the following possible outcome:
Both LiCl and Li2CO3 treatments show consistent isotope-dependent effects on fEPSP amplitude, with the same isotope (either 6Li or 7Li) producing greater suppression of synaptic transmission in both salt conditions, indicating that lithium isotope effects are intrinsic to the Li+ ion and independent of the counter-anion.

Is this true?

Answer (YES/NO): YES